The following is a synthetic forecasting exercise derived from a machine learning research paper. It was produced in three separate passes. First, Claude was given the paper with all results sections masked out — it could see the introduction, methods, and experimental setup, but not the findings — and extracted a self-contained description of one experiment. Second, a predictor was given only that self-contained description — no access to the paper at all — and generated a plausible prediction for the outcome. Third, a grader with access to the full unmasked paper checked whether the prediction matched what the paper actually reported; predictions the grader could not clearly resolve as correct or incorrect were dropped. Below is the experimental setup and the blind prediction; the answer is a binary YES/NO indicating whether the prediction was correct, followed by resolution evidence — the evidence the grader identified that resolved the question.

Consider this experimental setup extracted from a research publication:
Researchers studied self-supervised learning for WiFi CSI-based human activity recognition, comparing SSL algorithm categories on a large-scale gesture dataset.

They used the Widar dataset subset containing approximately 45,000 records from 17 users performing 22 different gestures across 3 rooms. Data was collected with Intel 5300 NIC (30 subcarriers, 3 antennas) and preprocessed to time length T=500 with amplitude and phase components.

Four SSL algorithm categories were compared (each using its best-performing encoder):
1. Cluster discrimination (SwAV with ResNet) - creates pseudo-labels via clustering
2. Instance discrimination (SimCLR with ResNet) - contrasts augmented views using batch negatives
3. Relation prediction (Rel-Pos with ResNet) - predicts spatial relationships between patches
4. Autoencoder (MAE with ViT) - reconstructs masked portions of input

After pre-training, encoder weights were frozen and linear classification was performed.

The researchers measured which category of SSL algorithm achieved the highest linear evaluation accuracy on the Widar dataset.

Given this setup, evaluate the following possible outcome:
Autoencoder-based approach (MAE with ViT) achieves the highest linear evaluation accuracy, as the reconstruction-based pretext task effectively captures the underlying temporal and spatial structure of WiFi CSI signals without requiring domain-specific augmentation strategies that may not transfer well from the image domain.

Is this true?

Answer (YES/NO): YES